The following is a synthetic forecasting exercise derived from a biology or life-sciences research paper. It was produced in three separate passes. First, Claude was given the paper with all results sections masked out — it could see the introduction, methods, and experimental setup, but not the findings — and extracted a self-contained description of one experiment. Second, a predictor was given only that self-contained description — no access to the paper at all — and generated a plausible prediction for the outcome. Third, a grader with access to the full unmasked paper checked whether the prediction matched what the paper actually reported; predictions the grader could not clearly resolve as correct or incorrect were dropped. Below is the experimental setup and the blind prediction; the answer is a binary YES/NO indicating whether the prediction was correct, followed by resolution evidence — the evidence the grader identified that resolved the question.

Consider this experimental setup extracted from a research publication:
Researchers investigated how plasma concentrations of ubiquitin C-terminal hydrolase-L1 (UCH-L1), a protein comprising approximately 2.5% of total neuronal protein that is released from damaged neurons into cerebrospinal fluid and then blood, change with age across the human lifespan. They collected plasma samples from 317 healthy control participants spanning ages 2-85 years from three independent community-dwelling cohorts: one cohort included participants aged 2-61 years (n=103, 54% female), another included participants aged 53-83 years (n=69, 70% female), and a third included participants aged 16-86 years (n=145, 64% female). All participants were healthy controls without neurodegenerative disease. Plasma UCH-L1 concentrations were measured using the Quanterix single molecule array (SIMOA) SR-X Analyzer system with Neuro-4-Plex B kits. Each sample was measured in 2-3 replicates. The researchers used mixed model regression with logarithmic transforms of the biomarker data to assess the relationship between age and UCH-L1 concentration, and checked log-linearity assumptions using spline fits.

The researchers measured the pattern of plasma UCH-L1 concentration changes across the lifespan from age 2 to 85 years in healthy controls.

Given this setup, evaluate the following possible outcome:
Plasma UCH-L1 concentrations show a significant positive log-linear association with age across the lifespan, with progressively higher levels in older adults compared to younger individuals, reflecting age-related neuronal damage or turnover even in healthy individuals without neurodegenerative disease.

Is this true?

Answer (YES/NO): YES